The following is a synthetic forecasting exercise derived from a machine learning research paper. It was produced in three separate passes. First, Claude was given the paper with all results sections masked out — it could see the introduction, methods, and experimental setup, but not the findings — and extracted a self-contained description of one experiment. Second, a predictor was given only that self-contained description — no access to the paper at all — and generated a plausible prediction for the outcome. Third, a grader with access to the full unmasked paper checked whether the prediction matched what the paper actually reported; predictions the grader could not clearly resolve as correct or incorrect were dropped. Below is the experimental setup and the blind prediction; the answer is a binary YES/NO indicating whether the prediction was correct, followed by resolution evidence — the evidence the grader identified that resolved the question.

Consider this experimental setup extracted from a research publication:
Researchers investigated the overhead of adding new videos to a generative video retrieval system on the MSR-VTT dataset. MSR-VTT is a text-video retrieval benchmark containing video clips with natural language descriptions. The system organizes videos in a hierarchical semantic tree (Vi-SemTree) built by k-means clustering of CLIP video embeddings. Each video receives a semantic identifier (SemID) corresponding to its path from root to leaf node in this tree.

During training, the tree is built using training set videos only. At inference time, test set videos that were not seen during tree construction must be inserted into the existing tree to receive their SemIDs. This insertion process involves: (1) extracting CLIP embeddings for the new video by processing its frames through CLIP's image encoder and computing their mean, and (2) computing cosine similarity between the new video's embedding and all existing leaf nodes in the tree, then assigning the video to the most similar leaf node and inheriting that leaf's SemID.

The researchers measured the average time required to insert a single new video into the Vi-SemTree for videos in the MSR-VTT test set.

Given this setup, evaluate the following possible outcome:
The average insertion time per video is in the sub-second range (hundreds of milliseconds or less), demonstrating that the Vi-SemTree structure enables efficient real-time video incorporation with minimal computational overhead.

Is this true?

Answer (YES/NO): NO